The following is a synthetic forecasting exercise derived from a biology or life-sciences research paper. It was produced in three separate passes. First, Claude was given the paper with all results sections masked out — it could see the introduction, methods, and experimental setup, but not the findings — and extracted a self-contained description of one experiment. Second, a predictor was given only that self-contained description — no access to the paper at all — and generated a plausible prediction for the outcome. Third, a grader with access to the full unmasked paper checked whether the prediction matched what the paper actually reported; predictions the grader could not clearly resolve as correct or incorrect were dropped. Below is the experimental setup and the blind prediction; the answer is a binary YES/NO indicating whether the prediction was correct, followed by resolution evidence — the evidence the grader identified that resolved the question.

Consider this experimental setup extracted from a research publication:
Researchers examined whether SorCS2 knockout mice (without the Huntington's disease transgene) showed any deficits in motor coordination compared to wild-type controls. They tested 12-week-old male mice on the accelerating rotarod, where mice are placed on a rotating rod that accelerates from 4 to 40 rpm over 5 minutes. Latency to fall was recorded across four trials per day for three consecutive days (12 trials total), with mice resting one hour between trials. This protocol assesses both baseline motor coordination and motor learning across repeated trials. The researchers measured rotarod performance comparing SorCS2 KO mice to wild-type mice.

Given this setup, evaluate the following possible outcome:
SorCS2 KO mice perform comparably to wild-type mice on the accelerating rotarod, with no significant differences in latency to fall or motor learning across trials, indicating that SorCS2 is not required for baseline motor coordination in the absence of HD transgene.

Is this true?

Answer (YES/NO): NO